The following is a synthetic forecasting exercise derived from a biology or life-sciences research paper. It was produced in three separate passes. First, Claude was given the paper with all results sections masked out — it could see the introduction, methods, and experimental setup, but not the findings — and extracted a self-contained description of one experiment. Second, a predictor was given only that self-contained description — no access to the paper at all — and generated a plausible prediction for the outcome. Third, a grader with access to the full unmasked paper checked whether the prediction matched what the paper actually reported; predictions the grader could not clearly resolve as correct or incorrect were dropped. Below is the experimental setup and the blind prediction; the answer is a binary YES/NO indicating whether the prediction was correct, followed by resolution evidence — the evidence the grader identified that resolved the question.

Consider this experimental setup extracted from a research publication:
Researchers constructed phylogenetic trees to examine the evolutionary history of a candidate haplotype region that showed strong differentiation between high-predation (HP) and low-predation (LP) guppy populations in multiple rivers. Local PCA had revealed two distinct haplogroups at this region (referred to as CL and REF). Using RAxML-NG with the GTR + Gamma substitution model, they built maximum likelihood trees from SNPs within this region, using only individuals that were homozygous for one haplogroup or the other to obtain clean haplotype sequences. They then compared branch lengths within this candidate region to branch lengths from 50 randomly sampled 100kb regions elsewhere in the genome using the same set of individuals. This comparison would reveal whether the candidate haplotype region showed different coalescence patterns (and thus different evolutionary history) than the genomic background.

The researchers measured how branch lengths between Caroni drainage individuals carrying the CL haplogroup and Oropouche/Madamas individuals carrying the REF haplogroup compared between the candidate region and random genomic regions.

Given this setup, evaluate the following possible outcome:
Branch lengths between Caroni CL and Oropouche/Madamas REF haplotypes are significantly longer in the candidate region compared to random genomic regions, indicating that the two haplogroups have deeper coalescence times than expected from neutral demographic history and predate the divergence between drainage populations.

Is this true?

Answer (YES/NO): NO